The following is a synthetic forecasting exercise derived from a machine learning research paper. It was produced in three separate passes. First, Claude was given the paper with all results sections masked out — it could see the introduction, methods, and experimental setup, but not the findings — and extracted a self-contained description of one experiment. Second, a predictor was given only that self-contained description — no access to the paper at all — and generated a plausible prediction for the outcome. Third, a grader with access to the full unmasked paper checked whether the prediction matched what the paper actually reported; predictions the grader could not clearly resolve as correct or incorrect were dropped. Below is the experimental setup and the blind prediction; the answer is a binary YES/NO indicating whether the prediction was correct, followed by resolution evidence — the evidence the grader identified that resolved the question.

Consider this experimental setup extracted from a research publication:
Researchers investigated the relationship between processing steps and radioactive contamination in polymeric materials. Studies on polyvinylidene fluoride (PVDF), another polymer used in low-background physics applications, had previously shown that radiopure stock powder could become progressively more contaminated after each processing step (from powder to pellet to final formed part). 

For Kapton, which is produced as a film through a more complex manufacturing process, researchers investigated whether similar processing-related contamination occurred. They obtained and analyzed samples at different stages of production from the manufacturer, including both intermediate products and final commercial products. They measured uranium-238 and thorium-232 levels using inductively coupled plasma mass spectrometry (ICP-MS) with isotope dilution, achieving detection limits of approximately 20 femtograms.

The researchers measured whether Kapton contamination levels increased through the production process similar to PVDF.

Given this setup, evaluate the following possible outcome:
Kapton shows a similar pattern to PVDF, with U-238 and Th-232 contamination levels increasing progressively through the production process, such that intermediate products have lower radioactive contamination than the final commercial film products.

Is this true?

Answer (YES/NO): NO